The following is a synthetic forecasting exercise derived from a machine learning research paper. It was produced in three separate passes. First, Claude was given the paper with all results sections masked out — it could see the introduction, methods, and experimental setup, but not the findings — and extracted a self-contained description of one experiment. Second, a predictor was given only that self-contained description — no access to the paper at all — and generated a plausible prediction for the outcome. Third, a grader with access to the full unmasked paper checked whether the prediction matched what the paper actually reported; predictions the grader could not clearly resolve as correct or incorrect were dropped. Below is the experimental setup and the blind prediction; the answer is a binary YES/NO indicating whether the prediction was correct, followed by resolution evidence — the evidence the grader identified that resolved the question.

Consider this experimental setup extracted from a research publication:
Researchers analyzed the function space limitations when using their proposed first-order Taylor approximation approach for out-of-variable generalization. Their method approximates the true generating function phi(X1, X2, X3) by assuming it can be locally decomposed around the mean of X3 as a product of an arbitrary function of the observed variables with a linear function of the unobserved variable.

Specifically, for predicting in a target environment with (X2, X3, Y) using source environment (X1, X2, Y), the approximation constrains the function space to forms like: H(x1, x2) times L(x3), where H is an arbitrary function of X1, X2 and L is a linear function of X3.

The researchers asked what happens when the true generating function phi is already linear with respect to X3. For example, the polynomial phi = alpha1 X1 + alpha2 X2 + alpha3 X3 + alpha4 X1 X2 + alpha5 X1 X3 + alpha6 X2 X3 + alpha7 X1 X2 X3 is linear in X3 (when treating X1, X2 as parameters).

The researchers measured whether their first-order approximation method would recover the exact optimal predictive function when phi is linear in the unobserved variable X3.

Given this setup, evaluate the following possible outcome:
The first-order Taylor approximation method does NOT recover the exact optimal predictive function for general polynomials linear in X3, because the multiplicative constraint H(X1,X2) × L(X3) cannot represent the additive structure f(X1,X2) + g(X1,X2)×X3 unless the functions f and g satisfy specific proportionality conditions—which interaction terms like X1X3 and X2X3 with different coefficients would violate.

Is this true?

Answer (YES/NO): NO